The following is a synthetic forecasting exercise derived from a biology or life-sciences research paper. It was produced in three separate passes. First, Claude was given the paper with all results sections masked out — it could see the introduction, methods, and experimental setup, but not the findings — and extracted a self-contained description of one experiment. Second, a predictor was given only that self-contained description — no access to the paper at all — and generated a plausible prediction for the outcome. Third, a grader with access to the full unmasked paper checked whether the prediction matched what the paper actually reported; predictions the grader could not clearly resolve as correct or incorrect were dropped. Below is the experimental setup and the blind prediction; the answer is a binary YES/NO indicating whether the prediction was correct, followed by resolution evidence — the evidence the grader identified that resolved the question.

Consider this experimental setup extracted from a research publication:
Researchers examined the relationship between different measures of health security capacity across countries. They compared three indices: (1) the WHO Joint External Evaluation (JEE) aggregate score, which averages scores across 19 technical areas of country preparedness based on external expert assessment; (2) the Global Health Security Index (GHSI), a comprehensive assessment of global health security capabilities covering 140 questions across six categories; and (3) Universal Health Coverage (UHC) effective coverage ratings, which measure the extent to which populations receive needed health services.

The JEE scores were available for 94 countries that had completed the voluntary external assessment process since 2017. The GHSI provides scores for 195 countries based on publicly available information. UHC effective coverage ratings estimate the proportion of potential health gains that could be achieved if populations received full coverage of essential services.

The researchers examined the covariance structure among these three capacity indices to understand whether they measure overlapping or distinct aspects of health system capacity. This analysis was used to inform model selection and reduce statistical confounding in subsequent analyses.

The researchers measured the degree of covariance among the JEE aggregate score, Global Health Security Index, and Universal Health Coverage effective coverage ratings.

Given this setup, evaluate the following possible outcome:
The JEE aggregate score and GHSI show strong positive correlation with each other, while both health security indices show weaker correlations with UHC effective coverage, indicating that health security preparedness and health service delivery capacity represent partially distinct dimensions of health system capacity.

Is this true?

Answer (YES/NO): NO